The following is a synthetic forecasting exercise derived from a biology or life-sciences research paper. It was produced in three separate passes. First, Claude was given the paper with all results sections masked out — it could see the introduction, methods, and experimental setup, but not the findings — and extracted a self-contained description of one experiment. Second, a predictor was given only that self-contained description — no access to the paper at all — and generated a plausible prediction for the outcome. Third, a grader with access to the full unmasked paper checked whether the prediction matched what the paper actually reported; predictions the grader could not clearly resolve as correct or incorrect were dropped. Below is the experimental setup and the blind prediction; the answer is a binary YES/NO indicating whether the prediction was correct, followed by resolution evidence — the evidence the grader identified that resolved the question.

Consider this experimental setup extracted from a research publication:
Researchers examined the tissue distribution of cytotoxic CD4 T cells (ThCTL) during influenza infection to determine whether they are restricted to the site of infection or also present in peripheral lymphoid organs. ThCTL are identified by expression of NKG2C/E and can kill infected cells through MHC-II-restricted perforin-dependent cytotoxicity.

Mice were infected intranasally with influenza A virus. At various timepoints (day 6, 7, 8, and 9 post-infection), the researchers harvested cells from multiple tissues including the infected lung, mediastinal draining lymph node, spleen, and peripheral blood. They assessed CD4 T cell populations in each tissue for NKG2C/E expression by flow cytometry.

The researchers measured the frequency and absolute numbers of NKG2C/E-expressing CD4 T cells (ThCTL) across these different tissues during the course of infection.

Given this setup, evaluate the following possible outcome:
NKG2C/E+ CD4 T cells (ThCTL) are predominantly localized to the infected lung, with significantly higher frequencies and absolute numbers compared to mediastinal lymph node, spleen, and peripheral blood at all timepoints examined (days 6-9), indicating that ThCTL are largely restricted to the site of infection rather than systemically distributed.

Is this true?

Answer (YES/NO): YES